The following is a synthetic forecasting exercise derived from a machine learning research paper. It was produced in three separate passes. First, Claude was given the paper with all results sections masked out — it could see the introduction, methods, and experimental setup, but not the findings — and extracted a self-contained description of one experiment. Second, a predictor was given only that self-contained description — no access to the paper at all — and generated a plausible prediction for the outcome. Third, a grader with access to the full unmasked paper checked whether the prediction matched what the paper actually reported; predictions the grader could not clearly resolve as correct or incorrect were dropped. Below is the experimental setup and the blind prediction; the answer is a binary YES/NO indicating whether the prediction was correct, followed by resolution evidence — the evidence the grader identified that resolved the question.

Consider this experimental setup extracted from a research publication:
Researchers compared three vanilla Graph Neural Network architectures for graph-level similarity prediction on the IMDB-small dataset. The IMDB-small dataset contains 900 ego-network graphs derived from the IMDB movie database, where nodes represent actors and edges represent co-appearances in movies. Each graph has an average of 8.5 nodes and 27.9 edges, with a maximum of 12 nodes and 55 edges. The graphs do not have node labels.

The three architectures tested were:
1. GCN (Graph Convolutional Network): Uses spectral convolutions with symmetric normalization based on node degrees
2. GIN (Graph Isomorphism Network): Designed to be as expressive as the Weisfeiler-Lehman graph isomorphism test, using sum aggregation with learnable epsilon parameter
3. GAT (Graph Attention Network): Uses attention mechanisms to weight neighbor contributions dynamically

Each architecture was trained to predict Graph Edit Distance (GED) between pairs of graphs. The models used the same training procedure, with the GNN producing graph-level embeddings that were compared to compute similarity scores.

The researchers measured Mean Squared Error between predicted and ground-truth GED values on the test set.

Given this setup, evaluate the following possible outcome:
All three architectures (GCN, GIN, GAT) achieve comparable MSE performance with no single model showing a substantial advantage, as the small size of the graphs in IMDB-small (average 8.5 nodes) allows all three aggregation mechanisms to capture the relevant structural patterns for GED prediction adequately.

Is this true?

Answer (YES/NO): NO